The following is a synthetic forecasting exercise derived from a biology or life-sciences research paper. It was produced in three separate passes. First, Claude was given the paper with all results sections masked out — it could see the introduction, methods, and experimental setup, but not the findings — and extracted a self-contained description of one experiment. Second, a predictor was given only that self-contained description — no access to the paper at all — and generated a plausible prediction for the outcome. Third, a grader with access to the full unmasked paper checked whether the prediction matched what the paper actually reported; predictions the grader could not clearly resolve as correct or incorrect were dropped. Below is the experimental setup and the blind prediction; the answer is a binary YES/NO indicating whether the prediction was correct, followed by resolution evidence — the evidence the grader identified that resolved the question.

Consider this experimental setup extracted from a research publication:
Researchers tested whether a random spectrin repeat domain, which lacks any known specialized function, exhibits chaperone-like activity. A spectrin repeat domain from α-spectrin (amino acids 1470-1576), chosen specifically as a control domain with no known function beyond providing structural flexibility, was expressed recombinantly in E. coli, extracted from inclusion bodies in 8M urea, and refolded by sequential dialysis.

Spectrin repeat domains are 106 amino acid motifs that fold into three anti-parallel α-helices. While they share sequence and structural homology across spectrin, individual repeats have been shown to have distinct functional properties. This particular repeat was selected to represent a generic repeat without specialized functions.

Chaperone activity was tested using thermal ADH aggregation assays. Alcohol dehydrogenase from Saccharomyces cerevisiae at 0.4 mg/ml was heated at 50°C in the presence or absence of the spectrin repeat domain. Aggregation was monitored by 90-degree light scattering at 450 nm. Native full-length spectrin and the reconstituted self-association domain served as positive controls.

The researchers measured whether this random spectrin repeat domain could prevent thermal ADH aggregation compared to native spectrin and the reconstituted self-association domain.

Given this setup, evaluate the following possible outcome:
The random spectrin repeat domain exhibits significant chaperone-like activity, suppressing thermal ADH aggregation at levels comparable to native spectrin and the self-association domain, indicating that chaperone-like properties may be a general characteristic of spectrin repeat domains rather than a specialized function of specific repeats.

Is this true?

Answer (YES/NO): YES